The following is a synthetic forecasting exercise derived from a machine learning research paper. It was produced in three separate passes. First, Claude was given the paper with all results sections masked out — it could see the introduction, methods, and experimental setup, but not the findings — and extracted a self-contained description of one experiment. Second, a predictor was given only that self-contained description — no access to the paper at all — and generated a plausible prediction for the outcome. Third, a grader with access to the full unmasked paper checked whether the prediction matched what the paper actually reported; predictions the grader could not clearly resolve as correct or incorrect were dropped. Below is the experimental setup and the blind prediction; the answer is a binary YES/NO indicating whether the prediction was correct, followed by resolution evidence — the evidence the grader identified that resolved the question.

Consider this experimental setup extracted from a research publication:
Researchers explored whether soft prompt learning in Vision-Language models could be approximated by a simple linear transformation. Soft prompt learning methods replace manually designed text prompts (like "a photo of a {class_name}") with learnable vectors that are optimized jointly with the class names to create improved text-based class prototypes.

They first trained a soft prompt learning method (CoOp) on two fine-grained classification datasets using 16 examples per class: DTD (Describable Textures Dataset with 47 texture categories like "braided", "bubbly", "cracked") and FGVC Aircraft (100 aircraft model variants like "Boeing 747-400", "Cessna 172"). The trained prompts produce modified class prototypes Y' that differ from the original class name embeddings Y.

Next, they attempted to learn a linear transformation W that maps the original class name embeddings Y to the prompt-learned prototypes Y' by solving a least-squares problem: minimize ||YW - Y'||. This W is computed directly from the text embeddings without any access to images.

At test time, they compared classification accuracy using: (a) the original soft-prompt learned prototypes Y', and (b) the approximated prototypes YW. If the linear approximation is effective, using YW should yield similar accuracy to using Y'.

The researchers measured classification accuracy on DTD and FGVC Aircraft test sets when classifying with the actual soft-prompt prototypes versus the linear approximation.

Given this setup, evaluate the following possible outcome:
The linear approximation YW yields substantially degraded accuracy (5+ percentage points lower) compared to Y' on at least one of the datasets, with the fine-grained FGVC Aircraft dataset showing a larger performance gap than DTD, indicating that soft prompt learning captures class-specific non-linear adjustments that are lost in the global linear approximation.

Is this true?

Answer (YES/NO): NO